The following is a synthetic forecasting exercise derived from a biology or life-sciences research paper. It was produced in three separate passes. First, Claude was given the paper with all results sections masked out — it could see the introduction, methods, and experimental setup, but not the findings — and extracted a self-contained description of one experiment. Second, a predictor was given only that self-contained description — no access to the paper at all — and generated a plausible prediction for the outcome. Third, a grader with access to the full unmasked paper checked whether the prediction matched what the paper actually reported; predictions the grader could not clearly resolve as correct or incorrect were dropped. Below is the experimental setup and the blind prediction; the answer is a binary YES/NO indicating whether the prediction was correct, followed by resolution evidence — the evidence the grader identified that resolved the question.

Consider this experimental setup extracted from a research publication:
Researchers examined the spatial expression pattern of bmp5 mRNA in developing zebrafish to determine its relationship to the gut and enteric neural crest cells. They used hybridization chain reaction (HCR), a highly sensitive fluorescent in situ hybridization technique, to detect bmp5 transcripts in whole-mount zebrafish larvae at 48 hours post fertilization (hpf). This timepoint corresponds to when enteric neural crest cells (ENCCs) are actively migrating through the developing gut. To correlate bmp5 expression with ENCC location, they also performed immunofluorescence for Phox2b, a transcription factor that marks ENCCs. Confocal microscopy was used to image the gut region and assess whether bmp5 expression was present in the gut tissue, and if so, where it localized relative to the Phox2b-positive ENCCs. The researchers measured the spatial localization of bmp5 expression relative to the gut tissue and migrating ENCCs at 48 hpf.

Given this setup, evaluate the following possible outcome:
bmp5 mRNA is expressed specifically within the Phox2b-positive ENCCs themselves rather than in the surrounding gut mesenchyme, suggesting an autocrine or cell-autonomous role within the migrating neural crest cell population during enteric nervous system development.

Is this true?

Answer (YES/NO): NO